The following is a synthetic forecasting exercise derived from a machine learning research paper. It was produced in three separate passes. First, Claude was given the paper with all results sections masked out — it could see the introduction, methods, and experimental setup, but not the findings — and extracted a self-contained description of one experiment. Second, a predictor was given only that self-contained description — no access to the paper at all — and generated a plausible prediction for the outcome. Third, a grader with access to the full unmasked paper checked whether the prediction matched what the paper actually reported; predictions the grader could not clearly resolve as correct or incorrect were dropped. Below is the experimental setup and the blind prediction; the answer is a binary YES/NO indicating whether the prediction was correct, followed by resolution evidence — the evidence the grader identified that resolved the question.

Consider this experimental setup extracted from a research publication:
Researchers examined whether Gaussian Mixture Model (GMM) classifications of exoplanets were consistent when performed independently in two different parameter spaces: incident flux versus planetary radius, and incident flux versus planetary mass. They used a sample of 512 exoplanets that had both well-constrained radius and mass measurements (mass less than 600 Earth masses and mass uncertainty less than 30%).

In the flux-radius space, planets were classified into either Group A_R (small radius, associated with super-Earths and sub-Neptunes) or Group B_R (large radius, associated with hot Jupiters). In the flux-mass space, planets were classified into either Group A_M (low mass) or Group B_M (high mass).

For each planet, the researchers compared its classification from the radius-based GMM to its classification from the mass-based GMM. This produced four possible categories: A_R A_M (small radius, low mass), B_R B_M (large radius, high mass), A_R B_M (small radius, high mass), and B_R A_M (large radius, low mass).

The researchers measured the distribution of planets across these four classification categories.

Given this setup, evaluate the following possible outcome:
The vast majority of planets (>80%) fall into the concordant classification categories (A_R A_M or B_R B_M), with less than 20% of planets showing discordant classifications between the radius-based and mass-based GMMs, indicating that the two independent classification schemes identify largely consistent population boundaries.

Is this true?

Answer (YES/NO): YES